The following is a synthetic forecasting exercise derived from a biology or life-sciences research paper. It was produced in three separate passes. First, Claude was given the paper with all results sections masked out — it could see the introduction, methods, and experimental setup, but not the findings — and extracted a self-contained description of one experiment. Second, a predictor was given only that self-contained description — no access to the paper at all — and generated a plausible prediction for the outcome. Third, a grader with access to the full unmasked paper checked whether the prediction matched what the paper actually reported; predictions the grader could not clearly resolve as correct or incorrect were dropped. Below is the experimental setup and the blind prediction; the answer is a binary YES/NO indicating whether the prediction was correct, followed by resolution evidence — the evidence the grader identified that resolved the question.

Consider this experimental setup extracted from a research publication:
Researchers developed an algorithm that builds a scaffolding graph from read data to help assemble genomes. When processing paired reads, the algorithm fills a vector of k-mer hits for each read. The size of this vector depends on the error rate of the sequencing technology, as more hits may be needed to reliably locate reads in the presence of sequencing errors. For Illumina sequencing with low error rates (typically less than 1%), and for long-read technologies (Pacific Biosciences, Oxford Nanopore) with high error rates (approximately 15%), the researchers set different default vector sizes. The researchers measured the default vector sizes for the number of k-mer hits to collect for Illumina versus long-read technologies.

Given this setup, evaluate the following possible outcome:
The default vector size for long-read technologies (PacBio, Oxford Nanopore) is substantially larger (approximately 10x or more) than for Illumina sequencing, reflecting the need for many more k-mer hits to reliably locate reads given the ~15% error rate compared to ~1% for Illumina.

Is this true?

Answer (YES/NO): NO